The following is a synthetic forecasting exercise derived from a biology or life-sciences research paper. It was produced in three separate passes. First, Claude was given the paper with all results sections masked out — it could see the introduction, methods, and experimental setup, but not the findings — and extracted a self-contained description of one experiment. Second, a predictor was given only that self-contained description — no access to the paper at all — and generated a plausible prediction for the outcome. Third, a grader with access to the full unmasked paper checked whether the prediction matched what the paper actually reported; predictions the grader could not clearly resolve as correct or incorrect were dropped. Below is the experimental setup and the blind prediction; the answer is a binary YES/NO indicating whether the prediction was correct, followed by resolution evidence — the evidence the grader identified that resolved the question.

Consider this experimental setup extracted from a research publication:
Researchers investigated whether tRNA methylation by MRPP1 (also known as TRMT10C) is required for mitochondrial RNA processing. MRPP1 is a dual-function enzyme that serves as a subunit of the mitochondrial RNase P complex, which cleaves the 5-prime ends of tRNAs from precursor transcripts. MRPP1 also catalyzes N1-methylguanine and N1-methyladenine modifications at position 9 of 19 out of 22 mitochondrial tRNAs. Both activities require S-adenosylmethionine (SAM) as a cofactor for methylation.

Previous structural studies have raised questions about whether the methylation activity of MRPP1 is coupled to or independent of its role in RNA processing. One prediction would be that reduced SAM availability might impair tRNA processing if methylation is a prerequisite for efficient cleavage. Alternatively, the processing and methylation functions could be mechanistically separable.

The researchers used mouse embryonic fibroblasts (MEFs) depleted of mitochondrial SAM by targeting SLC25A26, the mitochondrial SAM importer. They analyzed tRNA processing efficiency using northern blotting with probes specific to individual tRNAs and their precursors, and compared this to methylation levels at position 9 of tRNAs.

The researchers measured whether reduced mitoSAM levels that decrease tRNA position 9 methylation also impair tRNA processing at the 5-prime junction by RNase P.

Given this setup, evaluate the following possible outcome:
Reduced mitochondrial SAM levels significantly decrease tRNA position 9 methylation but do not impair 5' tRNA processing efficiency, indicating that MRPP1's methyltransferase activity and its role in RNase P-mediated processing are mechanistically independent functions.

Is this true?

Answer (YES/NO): NO